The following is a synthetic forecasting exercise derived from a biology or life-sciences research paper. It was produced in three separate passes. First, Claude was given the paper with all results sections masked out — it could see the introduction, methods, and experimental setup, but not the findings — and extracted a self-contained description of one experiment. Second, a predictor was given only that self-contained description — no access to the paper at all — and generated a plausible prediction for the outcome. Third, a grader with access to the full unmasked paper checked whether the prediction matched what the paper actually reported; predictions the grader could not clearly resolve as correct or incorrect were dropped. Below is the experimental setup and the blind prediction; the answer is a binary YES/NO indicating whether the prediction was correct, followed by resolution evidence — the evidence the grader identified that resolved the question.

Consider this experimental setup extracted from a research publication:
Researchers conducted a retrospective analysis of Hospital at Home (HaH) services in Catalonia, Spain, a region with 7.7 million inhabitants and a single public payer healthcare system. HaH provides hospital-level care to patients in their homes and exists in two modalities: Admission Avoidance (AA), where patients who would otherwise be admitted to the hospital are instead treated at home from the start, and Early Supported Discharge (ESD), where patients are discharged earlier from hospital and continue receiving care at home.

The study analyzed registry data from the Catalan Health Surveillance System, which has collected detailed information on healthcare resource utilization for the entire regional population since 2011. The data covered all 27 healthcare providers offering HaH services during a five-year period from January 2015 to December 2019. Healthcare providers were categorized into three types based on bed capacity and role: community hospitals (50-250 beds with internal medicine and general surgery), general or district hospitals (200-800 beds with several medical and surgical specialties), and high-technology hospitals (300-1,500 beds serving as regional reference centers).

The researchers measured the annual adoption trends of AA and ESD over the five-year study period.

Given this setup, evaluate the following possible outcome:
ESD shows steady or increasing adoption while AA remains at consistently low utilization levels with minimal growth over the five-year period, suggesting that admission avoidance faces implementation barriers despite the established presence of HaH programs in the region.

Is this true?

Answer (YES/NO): NO